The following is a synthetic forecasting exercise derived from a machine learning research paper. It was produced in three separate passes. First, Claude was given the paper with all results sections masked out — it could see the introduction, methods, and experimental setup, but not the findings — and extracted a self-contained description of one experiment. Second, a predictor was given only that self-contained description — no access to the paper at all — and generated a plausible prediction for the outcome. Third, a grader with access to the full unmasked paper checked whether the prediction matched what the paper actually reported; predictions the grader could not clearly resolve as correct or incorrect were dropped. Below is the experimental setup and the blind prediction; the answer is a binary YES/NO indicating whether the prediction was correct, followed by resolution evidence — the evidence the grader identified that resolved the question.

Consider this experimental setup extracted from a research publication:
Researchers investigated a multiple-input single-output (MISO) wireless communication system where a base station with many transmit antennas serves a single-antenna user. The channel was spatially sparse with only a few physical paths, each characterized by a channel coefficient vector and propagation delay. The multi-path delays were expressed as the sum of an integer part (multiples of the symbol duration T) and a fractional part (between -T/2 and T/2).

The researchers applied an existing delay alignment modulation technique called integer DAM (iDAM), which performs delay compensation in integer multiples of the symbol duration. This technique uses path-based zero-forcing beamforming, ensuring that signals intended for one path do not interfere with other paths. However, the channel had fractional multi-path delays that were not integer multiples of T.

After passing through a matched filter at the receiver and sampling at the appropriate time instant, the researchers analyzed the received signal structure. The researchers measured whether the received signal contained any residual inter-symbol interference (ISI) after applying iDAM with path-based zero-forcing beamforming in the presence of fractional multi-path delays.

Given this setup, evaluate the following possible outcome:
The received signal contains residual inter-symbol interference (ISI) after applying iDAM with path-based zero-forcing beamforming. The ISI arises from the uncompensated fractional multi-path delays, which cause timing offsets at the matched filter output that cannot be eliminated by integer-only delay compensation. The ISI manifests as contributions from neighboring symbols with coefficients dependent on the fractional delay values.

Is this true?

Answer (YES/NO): YES